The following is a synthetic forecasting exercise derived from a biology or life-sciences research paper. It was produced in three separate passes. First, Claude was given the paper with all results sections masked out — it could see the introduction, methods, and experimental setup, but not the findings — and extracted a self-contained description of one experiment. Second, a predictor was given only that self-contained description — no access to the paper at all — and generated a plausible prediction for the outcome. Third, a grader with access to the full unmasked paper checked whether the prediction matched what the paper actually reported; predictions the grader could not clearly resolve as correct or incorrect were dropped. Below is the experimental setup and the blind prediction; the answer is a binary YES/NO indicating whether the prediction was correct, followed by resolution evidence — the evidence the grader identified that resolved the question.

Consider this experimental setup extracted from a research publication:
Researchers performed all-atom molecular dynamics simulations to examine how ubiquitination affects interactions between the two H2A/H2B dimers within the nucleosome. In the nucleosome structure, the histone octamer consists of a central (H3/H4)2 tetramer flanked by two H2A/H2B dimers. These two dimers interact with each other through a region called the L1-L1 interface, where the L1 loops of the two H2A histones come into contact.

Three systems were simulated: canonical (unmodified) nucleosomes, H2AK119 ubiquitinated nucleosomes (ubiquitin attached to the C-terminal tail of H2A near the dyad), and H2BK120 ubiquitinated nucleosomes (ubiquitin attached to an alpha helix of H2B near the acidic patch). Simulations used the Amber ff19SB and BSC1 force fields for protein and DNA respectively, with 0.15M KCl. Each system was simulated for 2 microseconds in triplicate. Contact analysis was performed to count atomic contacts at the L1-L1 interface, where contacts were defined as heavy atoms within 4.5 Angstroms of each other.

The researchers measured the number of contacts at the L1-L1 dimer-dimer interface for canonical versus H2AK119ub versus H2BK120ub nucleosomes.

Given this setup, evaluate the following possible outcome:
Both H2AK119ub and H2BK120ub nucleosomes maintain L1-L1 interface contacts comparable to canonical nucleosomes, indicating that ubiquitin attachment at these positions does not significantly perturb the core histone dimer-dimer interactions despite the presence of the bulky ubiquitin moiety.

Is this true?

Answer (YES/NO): NO